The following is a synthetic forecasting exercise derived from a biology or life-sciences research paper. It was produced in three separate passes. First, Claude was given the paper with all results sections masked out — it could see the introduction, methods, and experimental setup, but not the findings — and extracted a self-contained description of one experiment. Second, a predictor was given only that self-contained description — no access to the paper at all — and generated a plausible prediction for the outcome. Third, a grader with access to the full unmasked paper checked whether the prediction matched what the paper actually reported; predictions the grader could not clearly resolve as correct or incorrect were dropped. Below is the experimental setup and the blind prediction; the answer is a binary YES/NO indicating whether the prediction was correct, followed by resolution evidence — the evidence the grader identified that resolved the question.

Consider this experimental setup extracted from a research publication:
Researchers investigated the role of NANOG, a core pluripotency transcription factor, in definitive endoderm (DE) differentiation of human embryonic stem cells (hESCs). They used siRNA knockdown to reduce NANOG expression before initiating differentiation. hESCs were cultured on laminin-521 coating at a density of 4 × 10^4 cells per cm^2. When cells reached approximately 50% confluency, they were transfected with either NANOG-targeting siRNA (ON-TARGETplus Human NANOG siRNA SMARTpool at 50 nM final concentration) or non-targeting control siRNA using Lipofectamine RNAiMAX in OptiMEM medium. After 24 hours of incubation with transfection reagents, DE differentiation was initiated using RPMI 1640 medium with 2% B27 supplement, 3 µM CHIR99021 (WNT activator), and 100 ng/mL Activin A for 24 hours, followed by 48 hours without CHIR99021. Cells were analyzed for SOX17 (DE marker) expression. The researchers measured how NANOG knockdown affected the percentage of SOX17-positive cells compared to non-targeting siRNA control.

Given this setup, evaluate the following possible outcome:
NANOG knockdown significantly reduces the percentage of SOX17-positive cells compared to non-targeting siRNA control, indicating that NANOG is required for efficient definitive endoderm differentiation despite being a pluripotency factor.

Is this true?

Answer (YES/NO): NO